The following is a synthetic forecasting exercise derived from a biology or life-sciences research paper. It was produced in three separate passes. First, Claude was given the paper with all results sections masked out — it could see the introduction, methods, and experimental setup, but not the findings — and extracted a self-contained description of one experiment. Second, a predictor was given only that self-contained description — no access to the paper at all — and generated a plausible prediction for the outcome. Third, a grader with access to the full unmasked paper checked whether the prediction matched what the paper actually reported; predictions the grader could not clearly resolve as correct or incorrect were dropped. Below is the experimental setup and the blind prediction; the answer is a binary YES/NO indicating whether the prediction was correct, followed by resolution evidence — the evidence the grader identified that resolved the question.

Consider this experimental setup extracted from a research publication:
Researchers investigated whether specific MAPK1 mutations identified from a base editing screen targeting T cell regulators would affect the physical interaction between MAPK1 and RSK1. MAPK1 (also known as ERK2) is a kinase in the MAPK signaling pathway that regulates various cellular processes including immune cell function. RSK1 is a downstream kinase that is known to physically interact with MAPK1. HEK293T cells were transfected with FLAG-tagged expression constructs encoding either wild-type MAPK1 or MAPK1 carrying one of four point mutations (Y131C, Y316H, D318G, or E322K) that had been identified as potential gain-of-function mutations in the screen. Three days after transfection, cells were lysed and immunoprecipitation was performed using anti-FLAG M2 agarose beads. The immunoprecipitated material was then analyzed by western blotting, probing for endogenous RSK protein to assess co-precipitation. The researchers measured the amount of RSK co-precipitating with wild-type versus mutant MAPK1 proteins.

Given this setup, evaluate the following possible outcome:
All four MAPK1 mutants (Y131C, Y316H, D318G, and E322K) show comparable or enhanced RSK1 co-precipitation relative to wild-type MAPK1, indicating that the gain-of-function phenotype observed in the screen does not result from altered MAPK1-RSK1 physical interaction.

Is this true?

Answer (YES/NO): NO